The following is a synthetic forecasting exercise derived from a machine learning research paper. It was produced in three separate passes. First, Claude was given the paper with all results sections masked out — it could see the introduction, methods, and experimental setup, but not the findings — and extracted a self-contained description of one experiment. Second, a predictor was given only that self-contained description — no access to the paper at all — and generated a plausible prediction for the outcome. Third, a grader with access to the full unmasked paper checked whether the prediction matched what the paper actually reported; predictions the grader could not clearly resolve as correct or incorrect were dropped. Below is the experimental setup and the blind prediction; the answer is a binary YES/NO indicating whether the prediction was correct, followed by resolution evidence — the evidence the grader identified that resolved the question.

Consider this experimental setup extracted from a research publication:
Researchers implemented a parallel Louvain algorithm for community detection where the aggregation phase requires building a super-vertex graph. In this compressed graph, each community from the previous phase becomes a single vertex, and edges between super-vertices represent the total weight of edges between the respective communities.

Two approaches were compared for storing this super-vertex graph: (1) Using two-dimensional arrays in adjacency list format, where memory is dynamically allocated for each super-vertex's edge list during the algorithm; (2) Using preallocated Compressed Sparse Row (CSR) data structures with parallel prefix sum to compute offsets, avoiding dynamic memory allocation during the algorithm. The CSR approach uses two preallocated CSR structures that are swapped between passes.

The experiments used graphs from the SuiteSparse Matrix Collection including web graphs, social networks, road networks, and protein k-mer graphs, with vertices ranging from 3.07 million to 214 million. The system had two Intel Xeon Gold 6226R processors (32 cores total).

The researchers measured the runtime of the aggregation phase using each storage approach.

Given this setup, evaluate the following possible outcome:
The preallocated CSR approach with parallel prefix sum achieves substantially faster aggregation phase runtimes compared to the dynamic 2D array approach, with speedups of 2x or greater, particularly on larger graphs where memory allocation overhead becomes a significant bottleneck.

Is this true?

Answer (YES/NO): YES